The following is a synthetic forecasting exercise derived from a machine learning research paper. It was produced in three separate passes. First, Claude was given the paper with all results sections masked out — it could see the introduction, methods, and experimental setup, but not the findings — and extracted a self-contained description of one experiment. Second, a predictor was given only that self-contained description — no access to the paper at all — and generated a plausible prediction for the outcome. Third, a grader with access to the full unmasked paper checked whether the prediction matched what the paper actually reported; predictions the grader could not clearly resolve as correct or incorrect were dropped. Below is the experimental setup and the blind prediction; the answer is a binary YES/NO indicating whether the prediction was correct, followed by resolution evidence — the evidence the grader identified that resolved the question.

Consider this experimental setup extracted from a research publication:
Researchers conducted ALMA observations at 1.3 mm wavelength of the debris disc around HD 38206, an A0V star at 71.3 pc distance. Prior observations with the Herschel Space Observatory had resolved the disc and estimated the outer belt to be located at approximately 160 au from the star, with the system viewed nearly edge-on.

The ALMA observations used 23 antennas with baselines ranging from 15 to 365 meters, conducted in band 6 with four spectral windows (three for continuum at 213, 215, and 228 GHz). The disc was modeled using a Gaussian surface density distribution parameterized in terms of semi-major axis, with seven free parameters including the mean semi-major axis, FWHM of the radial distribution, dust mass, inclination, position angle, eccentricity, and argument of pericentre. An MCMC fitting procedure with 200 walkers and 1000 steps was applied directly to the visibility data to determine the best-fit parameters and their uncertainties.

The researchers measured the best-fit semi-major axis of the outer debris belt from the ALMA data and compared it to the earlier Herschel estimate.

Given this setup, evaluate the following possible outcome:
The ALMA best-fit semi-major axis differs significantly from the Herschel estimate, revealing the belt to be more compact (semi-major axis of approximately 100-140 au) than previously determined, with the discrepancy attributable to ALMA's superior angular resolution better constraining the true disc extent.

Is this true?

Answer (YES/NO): NO